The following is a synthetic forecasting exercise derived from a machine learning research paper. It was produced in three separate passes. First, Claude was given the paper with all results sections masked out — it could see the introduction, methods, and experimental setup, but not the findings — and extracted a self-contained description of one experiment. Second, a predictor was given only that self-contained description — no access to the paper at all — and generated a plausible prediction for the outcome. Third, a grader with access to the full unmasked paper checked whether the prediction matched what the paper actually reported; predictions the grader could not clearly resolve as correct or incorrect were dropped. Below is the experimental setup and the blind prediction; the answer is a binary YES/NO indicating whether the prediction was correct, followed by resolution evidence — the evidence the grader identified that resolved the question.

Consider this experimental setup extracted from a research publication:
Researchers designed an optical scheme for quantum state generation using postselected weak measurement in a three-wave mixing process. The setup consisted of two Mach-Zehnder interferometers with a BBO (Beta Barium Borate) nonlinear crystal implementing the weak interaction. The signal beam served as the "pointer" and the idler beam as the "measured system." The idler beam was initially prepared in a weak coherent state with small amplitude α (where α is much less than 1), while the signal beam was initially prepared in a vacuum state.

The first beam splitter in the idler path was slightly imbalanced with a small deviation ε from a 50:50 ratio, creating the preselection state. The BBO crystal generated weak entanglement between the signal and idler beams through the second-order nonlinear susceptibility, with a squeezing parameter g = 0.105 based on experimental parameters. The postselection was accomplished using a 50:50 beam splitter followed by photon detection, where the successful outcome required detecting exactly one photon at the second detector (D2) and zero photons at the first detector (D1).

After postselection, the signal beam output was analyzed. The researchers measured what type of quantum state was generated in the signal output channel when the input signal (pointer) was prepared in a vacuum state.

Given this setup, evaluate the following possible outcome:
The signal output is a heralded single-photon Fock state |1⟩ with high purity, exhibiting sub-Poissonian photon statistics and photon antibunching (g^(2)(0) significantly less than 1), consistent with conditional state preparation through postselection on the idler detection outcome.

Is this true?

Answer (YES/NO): YES